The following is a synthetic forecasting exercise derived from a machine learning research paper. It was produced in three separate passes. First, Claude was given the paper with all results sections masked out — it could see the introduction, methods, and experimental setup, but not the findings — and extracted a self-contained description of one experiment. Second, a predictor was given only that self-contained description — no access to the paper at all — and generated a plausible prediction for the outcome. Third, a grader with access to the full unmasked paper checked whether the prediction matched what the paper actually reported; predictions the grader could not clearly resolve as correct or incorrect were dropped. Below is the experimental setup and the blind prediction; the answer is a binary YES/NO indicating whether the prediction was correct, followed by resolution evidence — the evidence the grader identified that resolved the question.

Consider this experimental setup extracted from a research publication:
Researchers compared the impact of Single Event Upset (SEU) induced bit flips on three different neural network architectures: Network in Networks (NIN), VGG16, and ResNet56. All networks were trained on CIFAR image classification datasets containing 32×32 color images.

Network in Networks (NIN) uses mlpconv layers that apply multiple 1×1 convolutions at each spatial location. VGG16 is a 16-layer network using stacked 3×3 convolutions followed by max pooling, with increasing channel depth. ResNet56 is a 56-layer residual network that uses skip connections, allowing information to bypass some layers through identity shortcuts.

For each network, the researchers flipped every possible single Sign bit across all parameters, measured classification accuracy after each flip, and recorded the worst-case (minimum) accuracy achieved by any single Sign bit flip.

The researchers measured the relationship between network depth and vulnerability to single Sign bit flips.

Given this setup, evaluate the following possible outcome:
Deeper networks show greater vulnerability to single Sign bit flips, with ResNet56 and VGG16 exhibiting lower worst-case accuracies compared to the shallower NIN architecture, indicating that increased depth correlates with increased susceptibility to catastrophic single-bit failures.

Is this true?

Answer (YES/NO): YES